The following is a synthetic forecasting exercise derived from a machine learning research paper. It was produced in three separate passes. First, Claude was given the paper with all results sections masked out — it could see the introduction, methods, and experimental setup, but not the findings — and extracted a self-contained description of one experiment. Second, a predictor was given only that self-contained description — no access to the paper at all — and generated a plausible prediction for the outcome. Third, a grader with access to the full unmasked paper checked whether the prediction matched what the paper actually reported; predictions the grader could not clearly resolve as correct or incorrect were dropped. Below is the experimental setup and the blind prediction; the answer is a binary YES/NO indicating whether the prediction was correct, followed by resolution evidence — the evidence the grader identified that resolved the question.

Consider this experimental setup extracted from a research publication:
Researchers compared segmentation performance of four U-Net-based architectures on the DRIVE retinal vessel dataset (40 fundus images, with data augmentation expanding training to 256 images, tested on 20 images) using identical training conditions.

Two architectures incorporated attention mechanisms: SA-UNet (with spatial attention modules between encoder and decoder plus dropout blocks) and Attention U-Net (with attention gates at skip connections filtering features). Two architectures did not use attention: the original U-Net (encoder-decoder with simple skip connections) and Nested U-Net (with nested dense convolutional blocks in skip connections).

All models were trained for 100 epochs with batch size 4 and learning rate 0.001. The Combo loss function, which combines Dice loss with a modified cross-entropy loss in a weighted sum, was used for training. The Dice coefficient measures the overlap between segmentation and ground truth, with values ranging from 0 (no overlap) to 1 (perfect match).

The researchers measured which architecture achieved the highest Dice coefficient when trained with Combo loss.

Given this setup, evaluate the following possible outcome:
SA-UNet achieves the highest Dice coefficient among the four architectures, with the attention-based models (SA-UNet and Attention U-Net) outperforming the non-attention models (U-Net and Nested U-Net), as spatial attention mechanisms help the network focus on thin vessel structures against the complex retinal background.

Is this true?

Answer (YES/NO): YES